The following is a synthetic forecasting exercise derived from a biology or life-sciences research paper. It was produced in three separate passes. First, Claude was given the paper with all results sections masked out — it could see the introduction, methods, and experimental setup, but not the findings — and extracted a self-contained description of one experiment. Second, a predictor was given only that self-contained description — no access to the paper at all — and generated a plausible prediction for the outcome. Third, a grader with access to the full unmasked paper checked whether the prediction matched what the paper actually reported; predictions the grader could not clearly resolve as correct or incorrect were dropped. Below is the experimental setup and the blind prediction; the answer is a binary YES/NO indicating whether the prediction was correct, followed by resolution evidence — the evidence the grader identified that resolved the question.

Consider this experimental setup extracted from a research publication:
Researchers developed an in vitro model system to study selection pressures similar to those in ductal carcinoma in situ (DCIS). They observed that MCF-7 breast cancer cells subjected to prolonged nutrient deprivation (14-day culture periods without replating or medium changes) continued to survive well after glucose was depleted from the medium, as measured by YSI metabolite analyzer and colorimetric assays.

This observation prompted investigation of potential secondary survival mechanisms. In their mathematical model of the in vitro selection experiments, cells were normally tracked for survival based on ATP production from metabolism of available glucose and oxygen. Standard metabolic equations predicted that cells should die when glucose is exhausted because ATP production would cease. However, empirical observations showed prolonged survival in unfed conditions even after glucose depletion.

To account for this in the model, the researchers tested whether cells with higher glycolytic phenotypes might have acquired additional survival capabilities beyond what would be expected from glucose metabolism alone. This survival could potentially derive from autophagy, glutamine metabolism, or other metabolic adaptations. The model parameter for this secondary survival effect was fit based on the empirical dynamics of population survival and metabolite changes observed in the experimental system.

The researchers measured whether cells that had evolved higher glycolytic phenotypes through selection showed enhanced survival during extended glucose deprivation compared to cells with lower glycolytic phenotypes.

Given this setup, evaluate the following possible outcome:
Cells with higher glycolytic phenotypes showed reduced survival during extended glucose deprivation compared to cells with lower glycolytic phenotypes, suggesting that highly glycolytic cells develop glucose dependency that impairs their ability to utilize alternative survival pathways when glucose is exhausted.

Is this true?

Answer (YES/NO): NO